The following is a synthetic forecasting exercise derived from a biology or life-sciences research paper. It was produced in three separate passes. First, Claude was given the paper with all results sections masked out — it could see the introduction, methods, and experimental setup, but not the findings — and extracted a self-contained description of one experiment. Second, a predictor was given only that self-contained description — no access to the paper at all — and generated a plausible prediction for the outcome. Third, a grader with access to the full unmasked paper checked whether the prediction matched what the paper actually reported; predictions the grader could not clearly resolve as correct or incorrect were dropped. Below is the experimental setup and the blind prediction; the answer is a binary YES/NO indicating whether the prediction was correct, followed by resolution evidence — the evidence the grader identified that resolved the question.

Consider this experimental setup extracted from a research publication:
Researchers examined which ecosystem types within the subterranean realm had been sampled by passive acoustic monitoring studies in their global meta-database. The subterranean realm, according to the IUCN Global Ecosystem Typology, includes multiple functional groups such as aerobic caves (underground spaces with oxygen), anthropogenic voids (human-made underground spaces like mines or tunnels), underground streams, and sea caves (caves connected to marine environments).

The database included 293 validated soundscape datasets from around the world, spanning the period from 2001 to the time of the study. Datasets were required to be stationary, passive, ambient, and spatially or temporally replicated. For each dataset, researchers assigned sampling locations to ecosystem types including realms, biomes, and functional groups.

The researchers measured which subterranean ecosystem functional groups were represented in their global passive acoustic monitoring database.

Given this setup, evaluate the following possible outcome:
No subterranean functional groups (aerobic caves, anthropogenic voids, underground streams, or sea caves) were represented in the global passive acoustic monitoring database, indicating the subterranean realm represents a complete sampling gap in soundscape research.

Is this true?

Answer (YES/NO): YES